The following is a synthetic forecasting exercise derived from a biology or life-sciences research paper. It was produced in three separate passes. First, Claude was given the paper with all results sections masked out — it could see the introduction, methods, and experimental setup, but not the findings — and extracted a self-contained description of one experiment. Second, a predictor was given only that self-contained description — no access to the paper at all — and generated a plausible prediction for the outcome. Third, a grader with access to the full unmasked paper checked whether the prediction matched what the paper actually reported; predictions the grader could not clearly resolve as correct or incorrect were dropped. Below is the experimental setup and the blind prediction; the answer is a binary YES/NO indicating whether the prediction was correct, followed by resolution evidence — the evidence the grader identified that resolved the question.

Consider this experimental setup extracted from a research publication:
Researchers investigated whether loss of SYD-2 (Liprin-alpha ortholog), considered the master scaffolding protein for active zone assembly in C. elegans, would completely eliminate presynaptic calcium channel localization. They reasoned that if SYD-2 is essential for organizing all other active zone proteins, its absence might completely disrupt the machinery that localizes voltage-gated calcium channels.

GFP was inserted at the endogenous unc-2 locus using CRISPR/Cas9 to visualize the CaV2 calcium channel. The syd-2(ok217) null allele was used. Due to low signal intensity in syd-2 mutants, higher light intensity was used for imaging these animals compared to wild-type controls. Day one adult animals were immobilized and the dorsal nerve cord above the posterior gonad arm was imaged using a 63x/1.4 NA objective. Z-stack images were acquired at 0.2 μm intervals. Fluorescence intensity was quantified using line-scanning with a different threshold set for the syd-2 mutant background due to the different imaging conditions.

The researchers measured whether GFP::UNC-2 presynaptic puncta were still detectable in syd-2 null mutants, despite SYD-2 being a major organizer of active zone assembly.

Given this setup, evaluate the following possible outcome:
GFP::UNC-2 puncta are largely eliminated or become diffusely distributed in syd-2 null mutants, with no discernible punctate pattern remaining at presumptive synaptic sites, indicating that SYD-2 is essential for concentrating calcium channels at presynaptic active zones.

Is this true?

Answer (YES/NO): NO